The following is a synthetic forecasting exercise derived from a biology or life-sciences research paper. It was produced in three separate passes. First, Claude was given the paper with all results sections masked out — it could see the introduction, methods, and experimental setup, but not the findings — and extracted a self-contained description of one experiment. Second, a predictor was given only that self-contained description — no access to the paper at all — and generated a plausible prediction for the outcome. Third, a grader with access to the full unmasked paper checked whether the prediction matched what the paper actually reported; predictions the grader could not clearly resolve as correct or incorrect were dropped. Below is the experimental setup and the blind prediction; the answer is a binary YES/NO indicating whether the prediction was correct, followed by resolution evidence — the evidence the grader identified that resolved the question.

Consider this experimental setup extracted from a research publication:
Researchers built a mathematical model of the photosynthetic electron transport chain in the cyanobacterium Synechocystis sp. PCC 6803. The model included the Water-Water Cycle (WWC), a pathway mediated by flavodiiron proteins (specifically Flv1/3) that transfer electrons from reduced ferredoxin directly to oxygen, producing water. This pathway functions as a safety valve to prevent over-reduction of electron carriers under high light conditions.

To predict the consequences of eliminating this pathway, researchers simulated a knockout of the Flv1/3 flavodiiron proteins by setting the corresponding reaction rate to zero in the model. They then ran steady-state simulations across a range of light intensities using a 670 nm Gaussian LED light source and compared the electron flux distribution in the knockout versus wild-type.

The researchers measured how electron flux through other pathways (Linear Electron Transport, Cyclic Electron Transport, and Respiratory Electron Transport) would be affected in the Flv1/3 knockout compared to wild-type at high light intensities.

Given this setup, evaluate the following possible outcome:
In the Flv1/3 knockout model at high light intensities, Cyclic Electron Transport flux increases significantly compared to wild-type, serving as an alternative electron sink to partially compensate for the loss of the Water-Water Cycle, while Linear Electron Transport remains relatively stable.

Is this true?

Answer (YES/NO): NO